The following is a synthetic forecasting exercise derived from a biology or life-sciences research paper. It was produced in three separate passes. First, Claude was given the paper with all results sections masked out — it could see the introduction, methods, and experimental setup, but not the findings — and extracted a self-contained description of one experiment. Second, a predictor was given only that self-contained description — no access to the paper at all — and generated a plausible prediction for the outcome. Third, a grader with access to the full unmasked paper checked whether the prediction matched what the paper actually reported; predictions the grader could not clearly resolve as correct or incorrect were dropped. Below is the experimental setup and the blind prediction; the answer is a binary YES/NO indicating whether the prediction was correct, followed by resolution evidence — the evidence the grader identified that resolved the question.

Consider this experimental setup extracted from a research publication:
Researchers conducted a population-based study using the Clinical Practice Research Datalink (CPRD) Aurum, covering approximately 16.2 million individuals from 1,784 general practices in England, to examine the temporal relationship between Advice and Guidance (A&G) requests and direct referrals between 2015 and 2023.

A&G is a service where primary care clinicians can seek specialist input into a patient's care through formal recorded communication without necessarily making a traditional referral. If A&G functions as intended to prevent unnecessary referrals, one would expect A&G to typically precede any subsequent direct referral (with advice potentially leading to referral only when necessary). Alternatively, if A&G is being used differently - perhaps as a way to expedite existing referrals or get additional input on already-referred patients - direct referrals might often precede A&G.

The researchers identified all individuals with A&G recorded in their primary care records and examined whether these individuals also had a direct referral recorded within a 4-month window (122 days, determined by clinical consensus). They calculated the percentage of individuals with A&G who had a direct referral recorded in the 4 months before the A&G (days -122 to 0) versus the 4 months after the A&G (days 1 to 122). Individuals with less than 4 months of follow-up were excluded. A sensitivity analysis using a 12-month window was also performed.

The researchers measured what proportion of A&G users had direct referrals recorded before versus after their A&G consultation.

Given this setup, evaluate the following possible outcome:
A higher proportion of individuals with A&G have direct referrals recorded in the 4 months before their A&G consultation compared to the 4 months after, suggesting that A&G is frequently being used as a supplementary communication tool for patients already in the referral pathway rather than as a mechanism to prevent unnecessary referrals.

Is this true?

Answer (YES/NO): YES